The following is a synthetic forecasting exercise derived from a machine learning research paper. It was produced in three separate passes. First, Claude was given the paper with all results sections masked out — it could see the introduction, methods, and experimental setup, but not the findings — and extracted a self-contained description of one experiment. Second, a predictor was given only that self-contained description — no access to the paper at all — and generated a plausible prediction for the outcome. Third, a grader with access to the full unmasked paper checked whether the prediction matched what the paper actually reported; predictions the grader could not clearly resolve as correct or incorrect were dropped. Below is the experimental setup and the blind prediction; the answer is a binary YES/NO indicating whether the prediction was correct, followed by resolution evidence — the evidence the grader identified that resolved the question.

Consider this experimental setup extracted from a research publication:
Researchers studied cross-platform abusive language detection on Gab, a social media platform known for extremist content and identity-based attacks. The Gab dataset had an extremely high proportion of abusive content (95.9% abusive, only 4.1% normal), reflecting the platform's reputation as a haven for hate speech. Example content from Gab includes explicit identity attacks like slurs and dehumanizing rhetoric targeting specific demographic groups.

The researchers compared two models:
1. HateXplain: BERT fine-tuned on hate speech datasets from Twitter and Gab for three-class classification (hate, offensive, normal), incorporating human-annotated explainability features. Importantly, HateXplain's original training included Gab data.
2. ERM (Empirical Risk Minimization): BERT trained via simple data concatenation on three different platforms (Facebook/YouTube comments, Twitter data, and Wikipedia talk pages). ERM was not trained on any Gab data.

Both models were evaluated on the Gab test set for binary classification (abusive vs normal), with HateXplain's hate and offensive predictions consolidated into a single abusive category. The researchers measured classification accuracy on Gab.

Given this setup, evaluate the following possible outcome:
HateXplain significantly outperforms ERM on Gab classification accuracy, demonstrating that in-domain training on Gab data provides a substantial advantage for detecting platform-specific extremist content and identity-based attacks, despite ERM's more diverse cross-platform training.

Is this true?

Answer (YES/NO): NO